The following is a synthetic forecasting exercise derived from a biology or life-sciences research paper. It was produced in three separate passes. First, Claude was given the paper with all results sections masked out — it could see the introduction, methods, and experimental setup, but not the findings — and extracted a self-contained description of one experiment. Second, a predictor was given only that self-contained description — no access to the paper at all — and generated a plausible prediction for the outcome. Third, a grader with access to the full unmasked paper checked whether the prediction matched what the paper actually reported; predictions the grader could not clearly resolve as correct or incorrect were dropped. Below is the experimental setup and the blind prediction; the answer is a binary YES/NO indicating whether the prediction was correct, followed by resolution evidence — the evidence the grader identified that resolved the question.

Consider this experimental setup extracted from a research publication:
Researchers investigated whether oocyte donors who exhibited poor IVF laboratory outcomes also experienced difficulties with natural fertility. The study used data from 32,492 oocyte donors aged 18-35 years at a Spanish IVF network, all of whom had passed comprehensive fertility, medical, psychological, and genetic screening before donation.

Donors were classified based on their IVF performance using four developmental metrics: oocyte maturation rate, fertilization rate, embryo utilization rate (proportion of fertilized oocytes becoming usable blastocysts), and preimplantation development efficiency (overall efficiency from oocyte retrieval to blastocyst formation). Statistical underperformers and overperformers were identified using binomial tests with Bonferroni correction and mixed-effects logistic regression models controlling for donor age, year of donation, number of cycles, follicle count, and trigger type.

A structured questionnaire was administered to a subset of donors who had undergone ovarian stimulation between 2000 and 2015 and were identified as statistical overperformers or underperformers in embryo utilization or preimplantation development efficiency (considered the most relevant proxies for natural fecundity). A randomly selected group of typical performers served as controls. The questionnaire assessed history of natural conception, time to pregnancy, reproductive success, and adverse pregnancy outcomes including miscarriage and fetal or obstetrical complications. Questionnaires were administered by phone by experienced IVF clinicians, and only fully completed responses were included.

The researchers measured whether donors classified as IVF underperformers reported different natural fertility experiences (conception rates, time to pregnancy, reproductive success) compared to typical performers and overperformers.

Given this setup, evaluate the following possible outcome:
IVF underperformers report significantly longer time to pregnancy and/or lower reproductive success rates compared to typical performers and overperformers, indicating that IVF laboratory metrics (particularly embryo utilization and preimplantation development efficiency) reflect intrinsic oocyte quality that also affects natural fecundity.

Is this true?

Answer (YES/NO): NO